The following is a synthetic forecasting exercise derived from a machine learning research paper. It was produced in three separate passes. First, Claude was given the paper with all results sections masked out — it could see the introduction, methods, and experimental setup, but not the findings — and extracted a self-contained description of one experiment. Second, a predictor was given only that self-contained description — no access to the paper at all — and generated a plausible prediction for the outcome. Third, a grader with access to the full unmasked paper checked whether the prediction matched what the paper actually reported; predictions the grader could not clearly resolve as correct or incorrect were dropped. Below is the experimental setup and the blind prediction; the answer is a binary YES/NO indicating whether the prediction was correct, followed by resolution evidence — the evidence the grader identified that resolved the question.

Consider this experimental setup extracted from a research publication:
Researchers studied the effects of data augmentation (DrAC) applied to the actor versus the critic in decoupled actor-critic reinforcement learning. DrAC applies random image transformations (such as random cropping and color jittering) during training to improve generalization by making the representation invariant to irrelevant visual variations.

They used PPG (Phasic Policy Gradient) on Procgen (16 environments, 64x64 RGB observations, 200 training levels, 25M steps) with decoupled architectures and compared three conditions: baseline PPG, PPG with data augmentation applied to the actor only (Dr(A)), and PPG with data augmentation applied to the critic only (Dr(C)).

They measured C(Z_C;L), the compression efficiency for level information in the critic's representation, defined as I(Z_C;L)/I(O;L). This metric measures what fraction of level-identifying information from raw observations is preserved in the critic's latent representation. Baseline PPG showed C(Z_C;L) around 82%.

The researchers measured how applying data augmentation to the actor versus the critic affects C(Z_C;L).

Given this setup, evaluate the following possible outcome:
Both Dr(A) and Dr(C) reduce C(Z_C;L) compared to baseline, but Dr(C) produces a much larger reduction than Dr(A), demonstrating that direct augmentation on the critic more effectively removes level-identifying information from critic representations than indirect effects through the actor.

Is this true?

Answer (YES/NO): NO